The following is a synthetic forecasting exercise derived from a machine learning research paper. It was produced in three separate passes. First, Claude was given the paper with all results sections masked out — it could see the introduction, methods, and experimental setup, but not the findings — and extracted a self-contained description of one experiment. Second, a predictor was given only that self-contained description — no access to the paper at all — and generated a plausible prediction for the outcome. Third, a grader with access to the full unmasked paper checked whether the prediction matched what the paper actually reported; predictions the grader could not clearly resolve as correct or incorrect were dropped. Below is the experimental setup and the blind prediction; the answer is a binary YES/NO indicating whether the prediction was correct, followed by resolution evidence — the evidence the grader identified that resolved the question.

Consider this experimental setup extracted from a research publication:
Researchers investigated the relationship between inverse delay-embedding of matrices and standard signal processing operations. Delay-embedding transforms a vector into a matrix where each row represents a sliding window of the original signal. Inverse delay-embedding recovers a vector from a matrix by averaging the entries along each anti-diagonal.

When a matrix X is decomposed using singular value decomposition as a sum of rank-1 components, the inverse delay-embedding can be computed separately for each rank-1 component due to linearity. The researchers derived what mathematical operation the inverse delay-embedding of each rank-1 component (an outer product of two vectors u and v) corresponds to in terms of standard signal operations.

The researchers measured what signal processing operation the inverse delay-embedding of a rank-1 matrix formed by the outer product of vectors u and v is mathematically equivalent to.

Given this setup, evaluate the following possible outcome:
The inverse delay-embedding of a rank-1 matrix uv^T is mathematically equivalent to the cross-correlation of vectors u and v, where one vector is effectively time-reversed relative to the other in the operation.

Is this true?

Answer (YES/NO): NO